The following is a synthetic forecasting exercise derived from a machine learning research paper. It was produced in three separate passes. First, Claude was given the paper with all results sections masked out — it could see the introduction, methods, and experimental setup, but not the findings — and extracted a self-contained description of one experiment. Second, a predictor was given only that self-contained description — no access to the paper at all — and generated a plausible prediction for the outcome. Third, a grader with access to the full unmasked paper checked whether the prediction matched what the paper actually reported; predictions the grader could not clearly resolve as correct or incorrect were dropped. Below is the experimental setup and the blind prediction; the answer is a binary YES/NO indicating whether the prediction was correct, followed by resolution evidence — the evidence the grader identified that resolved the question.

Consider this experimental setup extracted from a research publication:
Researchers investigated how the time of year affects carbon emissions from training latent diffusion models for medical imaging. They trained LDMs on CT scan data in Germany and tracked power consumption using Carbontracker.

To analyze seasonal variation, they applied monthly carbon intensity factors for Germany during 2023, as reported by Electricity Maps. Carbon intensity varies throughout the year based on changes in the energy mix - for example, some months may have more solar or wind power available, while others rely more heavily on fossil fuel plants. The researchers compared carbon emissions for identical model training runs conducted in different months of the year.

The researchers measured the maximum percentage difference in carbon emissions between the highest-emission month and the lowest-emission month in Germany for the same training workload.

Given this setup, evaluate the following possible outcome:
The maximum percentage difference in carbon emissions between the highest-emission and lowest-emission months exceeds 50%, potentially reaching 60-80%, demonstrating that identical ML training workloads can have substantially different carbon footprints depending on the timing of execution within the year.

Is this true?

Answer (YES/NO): NO